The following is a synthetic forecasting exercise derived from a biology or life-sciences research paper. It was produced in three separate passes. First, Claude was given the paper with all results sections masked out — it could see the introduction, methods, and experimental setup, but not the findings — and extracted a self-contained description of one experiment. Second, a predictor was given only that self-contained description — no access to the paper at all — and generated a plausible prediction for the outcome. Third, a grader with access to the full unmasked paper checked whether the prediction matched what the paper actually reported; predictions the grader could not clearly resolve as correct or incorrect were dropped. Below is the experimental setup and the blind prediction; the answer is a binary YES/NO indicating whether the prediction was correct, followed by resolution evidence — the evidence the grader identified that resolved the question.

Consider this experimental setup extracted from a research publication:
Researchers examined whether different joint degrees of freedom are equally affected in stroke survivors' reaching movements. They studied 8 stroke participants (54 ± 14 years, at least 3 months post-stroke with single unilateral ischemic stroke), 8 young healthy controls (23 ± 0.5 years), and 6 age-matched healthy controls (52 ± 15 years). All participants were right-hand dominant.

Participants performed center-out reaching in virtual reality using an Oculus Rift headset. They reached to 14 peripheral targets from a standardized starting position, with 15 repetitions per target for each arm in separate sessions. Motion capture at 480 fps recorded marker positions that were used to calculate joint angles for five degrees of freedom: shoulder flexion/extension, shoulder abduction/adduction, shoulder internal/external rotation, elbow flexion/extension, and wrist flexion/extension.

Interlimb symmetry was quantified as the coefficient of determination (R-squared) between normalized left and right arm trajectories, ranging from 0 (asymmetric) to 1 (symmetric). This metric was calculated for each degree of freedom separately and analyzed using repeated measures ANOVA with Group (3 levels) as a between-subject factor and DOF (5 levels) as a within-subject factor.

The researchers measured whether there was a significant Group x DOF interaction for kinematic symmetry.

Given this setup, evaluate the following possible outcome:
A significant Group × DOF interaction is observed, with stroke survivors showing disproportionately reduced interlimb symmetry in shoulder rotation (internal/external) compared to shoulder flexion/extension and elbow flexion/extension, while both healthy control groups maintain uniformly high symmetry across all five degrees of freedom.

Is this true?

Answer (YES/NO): NO